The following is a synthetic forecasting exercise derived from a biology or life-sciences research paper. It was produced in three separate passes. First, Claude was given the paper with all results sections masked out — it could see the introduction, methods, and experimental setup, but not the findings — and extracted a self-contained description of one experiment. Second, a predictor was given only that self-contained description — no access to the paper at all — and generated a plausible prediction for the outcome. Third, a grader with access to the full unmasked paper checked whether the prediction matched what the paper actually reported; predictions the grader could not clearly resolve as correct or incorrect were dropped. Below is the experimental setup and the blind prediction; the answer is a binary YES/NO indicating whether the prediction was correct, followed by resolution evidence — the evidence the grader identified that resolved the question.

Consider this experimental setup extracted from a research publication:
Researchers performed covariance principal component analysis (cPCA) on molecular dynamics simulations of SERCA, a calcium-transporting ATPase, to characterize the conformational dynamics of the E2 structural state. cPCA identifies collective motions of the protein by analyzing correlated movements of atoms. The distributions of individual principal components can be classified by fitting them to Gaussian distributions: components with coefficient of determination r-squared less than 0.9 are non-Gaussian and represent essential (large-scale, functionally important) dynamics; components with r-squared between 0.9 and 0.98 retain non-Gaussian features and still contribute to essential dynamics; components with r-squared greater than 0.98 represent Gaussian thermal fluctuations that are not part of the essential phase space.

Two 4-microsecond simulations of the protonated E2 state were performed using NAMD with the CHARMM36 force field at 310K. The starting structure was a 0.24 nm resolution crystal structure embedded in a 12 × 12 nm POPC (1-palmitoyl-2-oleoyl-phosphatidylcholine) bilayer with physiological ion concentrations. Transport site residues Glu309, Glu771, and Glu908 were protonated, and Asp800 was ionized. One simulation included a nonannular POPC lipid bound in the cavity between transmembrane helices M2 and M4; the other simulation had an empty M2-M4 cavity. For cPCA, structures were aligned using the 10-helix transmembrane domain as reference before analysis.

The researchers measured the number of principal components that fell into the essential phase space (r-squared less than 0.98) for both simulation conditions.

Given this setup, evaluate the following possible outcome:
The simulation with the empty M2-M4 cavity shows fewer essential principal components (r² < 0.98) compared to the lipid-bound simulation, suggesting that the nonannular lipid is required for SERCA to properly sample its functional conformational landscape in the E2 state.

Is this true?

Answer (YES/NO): NO